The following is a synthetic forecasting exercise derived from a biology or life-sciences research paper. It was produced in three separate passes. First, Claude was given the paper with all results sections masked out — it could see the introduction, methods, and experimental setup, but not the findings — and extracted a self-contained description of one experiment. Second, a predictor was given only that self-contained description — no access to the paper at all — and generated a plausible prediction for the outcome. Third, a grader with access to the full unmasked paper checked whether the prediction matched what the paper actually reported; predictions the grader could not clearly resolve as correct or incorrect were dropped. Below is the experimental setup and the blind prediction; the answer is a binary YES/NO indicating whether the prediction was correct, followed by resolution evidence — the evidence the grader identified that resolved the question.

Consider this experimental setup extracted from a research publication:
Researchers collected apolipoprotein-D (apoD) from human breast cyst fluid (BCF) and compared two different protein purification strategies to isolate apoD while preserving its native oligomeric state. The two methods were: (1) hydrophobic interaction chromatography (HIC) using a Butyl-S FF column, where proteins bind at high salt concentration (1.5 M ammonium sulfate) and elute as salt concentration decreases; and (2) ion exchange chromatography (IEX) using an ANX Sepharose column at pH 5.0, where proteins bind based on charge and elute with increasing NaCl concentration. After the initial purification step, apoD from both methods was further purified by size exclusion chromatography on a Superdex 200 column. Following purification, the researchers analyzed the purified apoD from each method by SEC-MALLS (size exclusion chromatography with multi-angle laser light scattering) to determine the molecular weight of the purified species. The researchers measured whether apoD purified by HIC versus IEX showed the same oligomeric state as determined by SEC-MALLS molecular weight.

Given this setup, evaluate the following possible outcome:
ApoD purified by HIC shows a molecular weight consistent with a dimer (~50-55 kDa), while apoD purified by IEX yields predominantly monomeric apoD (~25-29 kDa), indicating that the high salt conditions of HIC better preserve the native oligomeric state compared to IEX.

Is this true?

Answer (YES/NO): NO